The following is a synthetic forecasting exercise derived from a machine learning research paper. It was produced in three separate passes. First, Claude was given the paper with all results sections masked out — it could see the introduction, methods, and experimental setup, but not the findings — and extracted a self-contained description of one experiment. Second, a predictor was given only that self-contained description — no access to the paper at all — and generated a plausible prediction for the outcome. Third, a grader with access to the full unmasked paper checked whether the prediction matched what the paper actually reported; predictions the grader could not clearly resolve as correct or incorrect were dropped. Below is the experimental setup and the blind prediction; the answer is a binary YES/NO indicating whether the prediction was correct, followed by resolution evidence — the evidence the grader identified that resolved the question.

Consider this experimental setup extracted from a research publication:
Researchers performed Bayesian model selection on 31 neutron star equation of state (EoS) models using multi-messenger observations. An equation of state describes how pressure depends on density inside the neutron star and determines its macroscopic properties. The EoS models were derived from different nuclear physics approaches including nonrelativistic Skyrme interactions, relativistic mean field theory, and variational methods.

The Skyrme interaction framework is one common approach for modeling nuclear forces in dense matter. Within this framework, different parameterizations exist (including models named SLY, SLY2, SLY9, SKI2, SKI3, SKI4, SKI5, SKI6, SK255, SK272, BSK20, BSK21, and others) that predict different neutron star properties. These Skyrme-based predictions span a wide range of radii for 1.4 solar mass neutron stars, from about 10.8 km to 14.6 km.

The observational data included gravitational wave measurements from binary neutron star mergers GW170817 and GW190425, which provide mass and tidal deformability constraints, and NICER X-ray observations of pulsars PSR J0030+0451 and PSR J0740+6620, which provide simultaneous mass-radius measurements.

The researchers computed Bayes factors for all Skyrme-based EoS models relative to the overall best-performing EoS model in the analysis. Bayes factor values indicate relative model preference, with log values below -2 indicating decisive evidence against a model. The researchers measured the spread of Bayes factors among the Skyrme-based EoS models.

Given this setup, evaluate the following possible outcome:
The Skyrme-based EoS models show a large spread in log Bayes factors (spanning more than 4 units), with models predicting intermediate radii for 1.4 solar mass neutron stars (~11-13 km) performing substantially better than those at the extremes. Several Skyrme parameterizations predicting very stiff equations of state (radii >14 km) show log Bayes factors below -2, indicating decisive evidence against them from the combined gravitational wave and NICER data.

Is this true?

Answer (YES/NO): NO